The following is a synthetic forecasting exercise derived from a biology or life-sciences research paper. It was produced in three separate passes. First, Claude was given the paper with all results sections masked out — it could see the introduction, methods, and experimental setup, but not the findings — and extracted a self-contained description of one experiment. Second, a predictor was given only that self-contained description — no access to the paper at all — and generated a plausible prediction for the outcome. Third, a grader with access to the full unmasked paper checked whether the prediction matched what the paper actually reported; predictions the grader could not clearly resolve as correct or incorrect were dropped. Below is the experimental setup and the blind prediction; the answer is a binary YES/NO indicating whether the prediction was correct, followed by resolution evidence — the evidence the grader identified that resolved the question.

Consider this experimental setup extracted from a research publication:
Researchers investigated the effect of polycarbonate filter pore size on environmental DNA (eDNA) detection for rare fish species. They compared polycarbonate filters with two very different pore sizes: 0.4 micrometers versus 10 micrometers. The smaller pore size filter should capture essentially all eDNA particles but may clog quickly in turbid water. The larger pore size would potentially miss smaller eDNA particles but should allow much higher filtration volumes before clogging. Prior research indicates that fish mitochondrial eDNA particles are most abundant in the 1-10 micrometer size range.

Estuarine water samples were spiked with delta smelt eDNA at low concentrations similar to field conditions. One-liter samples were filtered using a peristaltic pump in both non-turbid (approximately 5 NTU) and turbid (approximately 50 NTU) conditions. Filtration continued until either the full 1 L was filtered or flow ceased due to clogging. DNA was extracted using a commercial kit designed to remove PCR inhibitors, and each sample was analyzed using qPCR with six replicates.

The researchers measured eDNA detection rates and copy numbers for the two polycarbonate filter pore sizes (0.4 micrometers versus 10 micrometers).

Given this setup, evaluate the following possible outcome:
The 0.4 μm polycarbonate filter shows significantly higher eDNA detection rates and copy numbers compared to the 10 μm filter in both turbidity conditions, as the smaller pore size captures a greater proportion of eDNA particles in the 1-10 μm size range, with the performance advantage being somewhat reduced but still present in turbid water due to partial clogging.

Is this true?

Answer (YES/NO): NO